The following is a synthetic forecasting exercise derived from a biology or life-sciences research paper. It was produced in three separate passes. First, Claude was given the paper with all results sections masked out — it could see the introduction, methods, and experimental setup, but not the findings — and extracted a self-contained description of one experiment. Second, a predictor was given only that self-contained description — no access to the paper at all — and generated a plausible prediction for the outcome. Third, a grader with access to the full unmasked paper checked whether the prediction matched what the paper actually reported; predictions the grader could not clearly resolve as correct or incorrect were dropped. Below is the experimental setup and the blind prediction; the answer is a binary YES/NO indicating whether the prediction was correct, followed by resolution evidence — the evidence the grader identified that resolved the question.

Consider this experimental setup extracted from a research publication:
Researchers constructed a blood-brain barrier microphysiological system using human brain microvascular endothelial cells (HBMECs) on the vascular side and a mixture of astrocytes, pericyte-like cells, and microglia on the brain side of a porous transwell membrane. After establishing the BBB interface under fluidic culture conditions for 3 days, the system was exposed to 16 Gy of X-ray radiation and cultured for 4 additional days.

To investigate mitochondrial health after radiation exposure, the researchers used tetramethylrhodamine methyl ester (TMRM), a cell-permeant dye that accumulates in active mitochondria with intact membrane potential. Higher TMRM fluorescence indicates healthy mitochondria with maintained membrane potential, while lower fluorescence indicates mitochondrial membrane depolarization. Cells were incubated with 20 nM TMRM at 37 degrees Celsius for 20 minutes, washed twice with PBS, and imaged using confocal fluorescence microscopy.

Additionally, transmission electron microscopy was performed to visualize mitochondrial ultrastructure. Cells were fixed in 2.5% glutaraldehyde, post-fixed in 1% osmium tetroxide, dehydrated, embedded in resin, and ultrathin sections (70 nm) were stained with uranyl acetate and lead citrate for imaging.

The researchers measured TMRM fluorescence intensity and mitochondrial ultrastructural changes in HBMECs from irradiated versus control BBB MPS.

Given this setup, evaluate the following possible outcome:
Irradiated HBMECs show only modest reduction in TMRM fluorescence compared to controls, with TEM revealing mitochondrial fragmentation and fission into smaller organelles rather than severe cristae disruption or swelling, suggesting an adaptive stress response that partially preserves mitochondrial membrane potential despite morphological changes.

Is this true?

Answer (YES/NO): NO